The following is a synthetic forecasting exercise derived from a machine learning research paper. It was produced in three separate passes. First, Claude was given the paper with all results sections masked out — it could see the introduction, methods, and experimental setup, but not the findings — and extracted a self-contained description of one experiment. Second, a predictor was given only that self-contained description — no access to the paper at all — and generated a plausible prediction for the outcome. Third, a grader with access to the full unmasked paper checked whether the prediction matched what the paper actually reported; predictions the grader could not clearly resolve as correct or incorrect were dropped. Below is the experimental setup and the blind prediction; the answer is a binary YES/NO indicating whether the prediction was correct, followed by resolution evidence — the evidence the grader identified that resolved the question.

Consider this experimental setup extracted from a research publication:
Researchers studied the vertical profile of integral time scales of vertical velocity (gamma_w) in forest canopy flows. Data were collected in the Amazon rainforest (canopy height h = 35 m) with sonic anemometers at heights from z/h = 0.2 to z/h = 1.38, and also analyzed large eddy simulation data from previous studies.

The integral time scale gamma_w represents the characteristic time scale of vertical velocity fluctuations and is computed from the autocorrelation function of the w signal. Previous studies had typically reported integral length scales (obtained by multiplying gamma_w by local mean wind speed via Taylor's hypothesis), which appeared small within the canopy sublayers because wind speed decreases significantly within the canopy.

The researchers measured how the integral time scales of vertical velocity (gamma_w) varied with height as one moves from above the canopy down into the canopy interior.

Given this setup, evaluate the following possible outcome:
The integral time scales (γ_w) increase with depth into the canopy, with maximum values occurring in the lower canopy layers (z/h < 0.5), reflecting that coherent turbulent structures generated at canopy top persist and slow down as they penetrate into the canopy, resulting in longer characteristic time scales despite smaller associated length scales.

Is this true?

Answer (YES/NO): NO